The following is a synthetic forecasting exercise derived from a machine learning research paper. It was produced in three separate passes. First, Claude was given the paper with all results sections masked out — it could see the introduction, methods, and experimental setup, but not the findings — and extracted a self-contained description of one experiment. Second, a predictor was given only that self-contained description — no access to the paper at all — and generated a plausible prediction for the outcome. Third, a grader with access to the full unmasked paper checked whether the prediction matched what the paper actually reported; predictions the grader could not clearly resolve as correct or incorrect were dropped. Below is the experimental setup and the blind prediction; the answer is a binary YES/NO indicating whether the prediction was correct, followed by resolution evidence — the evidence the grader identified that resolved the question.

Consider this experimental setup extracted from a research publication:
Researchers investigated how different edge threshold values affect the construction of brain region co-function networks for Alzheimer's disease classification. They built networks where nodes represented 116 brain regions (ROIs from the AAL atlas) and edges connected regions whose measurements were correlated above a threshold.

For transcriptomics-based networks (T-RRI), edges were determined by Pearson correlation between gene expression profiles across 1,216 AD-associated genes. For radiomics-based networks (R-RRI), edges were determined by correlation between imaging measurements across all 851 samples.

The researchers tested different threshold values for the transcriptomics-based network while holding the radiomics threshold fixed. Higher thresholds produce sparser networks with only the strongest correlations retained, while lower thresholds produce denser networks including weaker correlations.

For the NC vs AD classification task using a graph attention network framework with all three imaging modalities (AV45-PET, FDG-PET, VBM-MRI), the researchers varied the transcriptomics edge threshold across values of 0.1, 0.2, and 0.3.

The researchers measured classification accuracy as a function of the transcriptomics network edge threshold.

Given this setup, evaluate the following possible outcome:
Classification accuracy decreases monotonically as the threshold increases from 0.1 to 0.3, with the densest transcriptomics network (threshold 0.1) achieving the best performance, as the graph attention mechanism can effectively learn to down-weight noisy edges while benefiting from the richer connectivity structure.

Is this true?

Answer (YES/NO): NO